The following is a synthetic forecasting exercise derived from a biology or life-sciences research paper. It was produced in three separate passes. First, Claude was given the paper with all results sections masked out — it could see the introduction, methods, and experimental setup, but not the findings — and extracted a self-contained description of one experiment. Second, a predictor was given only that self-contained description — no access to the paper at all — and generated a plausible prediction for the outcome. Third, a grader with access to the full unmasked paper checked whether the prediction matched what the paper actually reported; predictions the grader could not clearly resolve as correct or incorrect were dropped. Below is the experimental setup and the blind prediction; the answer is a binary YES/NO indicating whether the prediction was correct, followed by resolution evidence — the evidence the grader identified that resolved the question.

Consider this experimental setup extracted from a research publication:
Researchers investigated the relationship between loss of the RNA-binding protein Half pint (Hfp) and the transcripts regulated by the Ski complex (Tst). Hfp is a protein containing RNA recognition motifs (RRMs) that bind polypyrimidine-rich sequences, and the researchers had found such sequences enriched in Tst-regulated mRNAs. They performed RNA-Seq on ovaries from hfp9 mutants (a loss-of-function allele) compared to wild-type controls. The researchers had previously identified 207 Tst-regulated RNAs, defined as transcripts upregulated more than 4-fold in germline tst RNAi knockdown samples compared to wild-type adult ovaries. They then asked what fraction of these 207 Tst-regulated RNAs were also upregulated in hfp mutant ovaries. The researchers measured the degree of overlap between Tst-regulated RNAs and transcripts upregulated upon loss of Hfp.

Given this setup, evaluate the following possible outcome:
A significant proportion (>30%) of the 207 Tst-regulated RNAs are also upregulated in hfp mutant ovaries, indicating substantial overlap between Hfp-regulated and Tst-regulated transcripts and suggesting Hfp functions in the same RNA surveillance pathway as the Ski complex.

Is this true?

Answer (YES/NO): YES